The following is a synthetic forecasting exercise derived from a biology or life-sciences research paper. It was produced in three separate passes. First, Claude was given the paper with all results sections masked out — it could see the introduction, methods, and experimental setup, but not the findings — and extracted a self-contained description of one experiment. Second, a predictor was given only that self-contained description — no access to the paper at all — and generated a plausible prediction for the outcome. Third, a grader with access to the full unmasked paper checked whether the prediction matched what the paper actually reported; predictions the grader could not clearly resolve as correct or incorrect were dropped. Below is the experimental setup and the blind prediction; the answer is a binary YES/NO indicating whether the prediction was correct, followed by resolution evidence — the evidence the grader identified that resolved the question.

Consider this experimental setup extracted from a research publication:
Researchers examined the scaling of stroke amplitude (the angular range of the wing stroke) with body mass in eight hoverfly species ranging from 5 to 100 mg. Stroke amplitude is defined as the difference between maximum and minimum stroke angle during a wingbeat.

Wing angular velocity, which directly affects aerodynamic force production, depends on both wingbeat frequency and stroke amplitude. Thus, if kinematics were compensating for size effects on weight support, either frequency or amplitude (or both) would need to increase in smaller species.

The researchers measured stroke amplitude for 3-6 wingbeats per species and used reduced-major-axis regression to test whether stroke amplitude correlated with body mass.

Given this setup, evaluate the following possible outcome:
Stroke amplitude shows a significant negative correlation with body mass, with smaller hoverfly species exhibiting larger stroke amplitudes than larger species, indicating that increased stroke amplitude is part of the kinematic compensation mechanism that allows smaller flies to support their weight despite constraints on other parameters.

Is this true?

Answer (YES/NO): NO